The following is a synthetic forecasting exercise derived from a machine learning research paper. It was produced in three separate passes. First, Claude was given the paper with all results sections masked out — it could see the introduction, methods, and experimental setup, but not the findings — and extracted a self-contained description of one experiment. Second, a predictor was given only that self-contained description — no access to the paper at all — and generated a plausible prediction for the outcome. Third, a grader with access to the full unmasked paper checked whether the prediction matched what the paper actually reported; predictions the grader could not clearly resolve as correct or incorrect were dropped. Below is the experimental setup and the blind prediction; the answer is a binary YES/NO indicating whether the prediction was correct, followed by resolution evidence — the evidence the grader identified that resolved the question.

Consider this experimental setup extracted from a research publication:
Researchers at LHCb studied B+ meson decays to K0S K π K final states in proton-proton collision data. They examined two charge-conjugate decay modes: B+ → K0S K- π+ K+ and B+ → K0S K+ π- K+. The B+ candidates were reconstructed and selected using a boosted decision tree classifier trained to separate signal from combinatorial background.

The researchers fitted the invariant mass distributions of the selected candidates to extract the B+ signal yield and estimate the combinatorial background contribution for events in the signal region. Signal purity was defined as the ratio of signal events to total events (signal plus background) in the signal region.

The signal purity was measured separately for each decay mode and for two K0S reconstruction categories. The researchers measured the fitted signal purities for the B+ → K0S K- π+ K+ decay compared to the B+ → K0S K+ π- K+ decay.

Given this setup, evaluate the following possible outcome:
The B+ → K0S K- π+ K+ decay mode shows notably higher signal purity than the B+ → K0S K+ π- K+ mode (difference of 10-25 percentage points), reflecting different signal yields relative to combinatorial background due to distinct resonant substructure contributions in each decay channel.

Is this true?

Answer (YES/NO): NO